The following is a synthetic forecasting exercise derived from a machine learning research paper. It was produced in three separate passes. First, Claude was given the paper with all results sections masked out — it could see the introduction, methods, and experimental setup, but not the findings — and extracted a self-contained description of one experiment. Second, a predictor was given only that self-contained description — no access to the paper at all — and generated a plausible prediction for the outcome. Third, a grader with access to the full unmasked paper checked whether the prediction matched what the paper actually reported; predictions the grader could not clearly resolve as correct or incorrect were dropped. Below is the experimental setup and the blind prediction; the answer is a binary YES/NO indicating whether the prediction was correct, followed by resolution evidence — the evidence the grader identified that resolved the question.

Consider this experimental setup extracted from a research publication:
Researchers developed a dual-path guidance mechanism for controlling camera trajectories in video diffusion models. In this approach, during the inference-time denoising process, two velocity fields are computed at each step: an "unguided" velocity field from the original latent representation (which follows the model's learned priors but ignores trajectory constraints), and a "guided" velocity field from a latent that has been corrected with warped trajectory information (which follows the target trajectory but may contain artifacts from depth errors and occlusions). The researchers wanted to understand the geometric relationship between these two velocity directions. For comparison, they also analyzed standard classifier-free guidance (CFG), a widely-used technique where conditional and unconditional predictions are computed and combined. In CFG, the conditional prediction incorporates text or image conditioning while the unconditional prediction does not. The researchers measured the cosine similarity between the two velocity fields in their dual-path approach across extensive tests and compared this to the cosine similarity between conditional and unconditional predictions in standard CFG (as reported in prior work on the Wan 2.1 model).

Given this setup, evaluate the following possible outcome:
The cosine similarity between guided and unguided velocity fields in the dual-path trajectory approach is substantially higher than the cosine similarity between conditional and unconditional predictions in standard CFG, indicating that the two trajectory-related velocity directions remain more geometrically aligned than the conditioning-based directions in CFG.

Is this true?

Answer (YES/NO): NO